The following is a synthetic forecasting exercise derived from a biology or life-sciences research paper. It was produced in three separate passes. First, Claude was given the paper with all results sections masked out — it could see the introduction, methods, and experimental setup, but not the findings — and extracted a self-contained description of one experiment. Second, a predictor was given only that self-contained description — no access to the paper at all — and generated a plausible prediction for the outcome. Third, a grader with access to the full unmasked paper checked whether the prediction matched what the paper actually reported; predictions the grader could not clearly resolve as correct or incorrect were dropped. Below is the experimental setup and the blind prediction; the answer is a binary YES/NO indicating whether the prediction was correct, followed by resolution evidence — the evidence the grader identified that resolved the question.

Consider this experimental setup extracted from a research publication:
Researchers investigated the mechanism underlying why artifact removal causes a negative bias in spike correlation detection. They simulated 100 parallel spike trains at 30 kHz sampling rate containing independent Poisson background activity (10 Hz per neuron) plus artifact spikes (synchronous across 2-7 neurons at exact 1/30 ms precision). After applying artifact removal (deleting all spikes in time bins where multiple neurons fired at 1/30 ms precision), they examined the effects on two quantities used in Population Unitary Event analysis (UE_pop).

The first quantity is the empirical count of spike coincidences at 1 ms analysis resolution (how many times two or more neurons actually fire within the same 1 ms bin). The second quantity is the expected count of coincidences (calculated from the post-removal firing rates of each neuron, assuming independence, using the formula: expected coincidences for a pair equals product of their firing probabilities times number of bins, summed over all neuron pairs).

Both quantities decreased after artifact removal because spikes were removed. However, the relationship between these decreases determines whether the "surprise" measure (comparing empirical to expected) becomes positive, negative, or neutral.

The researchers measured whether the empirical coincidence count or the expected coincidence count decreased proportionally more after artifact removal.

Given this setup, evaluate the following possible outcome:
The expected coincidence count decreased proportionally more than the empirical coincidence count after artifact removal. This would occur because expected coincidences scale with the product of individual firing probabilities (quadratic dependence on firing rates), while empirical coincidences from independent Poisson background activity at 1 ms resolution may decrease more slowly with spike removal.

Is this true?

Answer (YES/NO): NO